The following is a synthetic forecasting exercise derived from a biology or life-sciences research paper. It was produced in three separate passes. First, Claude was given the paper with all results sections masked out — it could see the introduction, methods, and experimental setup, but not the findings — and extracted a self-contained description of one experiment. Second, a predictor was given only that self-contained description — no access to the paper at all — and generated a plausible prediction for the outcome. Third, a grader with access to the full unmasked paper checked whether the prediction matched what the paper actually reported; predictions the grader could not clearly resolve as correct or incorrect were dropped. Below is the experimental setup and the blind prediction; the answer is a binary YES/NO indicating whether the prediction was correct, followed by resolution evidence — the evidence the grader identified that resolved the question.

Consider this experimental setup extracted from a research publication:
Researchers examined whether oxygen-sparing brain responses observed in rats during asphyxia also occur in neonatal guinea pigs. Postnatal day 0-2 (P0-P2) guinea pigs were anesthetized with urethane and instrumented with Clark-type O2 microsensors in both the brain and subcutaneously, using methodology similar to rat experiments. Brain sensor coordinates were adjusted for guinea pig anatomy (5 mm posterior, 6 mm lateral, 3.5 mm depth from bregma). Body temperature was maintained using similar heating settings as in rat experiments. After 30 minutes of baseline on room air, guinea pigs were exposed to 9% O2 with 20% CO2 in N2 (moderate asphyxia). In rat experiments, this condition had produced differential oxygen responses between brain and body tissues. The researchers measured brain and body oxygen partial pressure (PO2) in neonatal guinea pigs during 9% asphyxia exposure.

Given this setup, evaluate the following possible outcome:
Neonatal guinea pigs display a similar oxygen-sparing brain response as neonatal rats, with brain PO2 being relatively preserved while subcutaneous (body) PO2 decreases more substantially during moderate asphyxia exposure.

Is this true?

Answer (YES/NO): YES